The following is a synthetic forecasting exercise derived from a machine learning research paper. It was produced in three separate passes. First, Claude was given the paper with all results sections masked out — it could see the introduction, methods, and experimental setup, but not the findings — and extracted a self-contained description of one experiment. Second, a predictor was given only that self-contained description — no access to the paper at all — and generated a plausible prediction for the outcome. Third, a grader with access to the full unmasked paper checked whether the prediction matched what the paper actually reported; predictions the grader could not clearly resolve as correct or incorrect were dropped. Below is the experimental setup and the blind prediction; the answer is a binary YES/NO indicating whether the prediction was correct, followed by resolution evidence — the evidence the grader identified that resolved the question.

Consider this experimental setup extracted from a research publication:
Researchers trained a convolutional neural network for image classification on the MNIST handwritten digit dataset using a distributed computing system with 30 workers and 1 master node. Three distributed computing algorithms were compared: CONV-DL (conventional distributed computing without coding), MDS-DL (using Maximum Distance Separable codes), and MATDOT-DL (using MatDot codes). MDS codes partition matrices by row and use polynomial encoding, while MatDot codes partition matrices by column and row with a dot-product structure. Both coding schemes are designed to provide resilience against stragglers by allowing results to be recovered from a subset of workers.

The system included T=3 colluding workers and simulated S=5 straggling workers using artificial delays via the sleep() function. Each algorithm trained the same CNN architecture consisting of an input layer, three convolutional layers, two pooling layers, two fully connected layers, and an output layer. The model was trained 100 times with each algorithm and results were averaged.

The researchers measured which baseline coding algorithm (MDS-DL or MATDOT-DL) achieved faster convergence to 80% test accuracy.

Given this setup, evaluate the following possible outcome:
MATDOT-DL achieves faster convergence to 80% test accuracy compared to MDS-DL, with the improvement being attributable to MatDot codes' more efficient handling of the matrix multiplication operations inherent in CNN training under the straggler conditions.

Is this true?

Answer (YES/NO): NO